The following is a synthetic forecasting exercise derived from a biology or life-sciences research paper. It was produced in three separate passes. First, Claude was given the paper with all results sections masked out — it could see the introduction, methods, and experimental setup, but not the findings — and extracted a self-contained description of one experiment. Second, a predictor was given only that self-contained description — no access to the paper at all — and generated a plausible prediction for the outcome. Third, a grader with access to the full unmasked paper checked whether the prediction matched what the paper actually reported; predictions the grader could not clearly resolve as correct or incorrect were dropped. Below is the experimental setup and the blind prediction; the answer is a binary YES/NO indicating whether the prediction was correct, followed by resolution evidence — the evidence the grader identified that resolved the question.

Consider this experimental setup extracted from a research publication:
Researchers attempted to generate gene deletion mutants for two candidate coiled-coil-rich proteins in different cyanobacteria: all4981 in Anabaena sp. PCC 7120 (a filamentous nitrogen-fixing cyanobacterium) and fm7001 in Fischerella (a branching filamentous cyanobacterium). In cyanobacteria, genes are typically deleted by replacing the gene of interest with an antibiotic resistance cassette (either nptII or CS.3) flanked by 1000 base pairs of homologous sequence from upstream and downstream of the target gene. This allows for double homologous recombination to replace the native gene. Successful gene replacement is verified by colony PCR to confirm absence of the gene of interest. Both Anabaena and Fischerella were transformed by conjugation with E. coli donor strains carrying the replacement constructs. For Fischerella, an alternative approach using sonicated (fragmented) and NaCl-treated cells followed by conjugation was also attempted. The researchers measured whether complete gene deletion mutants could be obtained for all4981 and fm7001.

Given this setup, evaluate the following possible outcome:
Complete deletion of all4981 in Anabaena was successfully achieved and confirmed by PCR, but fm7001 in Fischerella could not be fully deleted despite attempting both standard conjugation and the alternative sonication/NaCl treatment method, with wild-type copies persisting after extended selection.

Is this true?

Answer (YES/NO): NO